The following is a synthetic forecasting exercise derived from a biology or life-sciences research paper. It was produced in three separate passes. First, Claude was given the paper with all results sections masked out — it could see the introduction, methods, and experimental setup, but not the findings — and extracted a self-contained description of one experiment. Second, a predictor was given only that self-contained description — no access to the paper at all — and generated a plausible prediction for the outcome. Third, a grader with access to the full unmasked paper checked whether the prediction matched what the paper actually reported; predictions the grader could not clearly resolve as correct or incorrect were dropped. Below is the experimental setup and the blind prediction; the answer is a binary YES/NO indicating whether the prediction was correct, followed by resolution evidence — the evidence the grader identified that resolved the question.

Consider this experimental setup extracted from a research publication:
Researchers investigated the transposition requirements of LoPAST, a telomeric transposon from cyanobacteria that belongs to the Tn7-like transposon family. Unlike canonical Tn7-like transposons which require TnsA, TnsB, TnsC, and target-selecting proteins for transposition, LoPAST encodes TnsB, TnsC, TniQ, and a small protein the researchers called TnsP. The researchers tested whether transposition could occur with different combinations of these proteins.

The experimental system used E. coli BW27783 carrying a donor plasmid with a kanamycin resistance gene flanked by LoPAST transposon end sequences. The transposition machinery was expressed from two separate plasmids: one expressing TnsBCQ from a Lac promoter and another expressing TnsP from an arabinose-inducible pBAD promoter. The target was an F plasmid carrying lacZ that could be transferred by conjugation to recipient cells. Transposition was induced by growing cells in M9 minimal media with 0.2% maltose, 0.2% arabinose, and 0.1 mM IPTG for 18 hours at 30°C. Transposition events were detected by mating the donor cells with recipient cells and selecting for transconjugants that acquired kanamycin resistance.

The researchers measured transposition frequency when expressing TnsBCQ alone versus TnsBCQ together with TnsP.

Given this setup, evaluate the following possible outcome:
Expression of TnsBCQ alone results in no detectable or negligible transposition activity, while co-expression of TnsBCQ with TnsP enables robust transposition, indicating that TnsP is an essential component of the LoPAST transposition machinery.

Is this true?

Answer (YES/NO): YES